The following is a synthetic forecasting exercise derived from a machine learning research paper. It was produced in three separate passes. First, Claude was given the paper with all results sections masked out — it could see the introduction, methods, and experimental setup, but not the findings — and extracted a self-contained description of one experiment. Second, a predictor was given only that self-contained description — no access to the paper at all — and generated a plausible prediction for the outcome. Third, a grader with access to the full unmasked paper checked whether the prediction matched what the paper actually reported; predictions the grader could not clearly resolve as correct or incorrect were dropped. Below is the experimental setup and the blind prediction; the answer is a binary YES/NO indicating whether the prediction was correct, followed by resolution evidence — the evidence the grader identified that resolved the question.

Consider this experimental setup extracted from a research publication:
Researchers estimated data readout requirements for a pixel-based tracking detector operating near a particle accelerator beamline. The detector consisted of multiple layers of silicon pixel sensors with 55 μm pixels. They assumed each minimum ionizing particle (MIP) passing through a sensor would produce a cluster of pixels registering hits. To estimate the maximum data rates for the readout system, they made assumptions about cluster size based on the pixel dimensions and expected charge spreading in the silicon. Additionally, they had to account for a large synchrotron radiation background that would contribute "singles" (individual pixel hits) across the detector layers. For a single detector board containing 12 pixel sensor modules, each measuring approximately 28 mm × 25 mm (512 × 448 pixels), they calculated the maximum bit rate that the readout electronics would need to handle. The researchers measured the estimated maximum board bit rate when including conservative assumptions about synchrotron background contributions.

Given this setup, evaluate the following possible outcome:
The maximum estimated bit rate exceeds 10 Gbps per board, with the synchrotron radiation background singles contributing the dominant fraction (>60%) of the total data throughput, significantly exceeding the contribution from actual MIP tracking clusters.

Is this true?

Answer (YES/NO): YES